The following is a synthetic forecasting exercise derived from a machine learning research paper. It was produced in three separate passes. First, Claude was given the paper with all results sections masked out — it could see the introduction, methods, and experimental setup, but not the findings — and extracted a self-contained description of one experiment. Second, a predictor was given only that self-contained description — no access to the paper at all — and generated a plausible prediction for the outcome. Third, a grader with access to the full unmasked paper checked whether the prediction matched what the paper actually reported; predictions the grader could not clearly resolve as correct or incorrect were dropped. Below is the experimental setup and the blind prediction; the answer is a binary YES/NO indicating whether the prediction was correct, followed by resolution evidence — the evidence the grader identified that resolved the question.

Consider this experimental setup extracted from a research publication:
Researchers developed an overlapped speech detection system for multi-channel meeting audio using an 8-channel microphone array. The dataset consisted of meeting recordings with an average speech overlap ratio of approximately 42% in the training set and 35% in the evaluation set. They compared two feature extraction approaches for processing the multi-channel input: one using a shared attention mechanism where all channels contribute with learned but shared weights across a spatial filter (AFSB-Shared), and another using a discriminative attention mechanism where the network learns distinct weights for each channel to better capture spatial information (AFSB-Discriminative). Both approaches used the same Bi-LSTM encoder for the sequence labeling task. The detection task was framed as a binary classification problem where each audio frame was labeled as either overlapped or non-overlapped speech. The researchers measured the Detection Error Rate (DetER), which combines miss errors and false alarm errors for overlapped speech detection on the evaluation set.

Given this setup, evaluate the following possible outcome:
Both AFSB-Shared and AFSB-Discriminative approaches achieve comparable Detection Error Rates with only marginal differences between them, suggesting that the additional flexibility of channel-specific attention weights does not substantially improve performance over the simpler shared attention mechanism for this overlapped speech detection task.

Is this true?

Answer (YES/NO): YES